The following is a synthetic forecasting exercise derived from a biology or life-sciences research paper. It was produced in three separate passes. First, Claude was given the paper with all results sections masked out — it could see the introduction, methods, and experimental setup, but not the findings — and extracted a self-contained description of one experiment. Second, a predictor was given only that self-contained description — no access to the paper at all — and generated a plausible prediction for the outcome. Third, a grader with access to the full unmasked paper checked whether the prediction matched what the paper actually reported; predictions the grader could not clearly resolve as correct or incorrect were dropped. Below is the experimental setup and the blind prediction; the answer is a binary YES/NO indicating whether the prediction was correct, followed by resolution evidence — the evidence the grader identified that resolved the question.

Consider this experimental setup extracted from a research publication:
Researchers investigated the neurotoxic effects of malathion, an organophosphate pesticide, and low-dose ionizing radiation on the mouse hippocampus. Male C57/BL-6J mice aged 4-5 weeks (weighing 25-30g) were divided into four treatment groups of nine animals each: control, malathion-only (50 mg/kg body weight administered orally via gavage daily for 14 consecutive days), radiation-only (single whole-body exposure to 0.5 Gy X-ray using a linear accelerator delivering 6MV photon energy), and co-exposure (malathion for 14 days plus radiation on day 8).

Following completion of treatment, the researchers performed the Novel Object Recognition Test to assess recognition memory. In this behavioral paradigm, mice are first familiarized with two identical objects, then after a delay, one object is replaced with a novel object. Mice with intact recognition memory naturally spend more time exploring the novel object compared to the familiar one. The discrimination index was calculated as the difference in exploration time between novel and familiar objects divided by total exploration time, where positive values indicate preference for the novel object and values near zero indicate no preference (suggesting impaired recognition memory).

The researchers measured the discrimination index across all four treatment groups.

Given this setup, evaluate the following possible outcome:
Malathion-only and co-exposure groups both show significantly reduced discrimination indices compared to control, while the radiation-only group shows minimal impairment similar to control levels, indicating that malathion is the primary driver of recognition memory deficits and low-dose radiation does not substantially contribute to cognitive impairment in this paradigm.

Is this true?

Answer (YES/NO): NO